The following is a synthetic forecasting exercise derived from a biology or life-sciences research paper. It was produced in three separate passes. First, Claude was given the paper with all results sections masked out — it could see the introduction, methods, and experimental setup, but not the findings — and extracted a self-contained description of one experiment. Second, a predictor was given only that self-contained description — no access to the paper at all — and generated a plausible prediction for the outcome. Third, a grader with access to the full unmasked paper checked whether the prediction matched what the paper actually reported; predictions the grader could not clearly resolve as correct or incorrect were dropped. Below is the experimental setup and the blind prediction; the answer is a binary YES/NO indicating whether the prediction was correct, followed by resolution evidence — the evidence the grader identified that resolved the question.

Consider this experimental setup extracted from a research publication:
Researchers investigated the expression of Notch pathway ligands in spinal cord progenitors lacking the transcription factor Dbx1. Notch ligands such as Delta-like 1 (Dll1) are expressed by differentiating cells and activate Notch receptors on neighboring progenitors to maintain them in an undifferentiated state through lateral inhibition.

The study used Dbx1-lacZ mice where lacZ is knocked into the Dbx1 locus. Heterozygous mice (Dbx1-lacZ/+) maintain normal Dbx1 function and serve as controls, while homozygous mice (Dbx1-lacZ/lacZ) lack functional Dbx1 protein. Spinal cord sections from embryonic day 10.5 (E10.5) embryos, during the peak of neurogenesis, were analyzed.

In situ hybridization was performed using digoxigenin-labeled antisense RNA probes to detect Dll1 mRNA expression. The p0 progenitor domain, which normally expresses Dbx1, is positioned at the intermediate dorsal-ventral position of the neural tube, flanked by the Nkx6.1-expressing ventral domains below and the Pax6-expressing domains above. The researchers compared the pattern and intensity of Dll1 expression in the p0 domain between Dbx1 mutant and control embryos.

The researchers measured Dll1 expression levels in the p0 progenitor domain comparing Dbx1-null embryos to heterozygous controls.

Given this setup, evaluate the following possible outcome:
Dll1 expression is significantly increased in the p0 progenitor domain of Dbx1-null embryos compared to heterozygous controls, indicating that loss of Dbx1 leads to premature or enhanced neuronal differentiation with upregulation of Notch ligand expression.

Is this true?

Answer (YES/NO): NO